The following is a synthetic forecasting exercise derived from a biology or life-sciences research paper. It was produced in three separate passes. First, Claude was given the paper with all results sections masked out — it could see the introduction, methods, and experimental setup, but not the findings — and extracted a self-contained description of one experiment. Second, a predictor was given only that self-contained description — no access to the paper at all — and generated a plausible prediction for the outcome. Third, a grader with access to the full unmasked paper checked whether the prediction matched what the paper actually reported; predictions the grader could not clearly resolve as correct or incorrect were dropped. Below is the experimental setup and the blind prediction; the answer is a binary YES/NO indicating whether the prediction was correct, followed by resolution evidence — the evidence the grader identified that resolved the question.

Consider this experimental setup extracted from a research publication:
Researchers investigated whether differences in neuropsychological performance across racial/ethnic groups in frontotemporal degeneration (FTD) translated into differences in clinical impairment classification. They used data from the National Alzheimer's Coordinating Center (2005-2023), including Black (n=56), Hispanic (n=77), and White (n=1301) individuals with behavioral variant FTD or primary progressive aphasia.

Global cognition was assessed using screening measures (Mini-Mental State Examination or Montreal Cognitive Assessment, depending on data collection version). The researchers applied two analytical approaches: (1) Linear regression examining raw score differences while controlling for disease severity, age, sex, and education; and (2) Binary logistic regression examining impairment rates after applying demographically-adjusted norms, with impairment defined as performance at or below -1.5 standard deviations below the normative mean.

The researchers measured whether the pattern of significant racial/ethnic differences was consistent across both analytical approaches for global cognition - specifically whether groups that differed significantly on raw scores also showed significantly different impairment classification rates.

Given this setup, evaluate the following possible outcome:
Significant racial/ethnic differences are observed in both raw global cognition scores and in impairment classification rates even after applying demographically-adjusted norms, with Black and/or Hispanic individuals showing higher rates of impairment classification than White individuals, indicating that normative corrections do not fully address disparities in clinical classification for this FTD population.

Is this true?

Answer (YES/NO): YES